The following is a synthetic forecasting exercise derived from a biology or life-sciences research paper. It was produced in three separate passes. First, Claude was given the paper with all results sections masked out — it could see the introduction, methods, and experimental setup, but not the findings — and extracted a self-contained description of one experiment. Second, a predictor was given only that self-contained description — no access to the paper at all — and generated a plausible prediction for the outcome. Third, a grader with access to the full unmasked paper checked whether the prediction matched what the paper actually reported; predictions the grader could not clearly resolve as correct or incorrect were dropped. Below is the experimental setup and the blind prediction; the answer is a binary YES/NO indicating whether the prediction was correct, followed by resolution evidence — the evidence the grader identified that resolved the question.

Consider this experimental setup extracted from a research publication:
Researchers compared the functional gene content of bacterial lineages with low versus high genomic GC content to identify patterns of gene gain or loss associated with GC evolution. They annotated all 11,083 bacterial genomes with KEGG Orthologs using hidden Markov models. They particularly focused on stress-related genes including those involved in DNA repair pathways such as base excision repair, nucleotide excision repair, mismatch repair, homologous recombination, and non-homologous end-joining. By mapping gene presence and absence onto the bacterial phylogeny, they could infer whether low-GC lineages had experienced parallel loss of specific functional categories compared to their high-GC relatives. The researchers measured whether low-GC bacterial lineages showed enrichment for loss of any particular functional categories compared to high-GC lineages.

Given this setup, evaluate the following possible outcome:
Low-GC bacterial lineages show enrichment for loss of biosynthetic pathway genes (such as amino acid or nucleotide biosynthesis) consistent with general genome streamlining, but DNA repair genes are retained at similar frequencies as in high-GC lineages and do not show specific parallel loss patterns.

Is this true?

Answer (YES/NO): NO